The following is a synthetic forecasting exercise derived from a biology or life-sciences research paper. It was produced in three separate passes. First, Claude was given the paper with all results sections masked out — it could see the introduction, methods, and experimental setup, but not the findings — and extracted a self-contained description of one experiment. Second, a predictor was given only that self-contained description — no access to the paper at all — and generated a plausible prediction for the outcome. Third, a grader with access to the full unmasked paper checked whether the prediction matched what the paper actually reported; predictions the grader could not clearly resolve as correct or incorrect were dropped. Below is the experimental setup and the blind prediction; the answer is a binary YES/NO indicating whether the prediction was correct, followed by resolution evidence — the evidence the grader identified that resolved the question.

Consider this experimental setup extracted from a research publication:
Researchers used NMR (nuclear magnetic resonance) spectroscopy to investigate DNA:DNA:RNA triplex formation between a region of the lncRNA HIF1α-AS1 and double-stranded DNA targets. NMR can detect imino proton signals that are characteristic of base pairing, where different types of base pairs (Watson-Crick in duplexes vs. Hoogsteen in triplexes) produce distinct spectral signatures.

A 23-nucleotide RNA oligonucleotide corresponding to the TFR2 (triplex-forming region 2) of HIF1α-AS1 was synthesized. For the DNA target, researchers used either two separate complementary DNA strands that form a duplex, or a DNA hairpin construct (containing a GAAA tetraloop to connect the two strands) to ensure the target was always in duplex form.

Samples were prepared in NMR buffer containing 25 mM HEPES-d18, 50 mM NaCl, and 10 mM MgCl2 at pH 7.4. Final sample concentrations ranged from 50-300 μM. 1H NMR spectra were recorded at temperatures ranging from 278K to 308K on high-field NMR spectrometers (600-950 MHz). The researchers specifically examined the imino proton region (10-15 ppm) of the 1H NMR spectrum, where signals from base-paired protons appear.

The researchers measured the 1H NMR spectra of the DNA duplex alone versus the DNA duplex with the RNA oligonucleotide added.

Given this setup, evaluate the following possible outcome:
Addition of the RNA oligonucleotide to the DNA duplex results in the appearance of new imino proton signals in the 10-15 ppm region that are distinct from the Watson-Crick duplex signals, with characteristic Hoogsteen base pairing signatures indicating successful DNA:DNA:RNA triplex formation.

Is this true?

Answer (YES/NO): YES